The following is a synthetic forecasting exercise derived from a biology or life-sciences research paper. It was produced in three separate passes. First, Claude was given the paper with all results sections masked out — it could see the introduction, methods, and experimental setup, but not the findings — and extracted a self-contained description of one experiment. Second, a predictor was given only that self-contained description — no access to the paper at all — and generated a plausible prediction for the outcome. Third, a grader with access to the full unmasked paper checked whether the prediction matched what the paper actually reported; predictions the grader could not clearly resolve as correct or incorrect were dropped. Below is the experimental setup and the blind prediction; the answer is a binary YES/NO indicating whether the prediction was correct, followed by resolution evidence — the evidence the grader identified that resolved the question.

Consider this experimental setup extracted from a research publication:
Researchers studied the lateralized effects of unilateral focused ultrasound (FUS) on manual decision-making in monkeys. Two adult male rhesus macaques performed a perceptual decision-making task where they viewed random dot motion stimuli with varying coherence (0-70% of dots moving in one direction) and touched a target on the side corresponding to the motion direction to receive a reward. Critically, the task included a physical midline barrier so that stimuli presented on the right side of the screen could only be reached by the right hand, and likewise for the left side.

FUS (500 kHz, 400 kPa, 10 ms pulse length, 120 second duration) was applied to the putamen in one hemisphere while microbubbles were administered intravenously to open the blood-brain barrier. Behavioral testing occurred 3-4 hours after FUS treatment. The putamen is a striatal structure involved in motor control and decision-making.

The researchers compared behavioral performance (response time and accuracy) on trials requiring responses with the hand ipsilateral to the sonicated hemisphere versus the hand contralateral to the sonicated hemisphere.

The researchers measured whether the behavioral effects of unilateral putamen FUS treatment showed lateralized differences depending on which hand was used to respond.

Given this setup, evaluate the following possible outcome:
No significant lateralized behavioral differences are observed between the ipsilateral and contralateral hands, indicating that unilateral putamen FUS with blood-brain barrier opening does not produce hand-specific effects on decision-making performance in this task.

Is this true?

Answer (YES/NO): NO